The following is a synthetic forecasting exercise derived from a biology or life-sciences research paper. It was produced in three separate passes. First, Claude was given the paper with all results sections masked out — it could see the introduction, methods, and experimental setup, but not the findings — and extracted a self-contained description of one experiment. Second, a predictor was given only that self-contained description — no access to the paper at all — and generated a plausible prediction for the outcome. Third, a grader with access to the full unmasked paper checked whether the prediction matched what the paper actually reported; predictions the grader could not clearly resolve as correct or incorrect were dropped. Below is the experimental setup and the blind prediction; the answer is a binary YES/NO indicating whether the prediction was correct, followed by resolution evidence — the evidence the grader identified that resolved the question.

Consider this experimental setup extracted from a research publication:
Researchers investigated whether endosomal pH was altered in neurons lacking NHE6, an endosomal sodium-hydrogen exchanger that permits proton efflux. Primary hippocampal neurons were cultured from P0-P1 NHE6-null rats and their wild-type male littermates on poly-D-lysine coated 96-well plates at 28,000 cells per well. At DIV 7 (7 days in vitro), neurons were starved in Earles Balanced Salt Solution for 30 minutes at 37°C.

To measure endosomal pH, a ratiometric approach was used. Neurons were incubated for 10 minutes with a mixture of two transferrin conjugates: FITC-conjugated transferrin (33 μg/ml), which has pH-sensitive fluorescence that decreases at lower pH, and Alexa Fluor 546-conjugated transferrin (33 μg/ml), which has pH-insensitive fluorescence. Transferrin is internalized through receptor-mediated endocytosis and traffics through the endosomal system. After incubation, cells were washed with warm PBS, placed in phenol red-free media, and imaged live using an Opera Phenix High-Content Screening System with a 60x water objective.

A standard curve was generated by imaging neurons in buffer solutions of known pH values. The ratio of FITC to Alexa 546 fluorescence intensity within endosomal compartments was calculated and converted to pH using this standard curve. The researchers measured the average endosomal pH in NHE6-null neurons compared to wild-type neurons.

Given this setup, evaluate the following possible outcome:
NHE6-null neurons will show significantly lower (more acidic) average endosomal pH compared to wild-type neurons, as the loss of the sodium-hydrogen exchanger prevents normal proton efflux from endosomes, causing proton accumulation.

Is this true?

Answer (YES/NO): YES